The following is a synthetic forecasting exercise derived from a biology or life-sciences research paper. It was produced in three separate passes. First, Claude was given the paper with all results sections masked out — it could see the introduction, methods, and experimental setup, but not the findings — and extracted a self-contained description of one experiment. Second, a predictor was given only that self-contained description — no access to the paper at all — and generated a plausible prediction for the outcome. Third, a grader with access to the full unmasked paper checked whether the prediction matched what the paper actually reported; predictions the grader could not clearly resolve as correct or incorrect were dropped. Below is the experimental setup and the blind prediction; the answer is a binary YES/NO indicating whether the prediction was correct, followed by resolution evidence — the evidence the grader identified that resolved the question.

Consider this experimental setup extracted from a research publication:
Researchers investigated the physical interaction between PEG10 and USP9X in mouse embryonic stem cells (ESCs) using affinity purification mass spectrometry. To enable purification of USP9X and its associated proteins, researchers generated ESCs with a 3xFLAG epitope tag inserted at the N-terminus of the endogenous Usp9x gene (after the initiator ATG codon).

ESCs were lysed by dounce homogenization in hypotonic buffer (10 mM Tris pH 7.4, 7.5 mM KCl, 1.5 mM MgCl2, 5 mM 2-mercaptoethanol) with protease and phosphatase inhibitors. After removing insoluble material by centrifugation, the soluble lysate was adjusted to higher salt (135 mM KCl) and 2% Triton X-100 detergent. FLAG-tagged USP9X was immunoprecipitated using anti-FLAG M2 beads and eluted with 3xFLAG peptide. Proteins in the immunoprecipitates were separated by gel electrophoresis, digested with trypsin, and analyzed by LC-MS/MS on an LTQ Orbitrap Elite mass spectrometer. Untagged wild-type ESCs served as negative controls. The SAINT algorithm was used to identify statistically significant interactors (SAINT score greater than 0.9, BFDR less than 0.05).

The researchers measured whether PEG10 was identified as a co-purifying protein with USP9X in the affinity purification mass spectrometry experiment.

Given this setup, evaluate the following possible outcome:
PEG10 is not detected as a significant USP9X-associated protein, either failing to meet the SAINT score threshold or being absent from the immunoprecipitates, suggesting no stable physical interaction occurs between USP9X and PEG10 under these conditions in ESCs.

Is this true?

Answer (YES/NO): NO